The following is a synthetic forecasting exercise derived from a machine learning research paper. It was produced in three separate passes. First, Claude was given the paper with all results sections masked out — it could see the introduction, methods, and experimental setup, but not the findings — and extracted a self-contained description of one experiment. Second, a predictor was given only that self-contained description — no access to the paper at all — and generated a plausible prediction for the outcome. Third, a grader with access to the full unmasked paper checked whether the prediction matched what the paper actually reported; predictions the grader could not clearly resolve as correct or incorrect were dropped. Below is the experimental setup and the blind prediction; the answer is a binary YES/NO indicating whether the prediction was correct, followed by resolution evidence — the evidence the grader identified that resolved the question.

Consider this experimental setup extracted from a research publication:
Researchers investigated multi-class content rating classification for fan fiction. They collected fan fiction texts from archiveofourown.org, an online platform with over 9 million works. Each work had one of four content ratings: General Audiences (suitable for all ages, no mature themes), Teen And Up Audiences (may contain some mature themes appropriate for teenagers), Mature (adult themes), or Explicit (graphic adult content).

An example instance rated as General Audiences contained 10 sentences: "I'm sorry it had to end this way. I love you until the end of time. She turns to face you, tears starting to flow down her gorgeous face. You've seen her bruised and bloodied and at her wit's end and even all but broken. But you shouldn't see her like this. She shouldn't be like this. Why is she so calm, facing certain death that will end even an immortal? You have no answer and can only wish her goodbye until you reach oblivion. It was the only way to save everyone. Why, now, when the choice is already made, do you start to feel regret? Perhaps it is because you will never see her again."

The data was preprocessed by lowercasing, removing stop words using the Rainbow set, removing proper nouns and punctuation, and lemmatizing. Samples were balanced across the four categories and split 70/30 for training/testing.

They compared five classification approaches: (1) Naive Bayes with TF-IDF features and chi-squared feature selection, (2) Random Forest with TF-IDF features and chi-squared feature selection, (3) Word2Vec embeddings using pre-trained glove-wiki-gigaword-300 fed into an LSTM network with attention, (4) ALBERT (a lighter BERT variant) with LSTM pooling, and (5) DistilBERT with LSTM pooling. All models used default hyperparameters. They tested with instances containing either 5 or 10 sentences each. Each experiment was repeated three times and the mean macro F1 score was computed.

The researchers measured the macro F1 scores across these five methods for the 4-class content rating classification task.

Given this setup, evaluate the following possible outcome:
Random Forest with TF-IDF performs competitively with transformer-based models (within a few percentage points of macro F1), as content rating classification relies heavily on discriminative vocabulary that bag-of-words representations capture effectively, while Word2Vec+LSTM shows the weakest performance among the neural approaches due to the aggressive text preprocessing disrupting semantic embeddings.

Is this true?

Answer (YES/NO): NO